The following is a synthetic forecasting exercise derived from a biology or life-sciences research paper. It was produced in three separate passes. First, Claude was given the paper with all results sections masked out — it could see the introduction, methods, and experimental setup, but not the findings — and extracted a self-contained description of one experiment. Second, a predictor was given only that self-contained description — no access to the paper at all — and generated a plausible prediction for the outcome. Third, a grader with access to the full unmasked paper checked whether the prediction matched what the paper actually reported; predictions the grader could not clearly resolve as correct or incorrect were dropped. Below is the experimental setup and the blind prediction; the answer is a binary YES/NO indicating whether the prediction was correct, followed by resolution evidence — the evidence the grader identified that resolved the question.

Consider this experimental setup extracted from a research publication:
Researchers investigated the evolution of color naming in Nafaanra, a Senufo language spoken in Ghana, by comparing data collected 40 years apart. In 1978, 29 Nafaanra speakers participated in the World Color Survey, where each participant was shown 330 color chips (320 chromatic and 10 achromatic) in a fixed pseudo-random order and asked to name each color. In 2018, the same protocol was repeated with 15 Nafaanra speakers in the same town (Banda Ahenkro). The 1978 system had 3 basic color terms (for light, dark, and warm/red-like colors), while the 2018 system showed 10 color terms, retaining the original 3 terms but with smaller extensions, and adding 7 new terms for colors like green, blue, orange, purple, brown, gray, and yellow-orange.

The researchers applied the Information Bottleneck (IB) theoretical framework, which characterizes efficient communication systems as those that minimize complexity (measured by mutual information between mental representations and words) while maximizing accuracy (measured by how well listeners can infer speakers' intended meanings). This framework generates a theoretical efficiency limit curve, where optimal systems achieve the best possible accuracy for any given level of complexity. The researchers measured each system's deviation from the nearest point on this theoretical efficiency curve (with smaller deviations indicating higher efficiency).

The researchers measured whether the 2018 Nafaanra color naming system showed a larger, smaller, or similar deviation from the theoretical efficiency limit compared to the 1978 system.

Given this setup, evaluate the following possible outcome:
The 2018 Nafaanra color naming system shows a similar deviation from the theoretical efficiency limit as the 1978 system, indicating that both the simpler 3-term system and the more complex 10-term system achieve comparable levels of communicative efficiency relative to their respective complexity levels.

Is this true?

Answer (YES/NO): YES